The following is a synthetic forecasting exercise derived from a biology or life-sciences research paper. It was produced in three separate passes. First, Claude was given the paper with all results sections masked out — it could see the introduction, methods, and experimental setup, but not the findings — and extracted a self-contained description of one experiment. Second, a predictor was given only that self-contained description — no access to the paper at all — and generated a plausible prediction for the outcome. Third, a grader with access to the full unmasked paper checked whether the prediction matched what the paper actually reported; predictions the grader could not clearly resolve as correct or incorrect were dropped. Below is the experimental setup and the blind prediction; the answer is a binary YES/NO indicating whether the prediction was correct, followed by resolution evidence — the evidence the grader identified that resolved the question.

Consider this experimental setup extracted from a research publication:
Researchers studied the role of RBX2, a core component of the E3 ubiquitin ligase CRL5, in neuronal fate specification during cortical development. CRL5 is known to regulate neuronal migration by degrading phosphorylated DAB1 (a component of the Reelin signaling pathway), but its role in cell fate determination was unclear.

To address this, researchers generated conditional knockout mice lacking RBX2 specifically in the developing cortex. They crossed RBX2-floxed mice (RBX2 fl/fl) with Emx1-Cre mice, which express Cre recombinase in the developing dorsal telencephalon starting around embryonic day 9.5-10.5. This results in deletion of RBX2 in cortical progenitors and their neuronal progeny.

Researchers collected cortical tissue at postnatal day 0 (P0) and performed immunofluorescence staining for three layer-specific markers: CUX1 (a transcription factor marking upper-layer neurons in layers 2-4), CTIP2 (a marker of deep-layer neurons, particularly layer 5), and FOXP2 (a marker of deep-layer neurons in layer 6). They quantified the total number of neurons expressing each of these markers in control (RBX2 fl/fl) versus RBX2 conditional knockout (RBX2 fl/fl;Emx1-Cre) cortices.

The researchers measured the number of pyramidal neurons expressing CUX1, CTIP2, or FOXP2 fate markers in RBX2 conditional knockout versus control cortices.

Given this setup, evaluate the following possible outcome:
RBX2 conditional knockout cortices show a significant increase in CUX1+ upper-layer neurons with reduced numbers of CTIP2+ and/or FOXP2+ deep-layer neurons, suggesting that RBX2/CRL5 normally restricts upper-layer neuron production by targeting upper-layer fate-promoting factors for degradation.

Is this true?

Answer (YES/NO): NO